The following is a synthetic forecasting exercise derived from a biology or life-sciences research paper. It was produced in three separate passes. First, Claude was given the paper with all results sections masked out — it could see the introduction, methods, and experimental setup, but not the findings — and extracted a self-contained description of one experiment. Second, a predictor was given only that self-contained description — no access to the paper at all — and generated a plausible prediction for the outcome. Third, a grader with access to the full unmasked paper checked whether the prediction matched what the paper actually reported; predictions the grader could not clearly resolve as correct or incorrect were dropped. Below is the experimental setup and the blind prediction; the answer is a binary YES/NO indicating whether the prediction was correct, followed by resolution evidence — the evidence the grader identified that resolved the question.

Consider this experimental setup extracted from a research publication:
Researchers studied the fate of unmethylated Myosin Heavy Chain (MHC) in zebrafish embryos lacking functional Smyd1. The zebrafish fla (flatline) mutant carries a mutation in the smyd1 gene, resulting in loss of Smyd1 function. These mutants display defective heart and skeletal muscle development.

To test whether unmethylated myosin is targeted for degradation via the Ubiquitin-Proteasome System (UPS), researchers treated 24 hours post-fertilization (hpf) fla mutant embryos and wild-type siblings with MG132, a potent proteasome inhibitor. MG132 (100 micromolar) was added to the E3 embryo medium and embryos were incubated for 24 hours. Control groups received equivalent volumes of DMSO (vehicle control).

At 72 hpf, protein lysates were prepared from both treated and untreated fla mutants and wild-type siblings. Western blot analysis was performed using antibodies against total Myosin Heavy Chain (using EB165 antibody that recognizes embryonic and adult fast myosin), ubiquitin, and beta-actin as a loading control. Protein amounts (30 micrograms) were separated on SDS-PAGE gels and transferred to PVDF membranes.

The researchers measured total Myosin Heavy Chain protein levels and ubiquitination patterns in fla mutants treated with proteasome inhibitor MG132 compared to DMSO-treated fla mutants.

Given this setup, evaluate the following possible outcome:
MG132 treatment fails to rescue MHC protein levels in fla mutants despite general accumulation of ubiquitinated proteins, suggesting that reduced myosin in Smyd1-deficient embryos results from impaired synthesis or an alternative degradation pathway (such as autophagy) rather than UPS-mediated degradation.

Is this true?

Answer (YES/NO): NO